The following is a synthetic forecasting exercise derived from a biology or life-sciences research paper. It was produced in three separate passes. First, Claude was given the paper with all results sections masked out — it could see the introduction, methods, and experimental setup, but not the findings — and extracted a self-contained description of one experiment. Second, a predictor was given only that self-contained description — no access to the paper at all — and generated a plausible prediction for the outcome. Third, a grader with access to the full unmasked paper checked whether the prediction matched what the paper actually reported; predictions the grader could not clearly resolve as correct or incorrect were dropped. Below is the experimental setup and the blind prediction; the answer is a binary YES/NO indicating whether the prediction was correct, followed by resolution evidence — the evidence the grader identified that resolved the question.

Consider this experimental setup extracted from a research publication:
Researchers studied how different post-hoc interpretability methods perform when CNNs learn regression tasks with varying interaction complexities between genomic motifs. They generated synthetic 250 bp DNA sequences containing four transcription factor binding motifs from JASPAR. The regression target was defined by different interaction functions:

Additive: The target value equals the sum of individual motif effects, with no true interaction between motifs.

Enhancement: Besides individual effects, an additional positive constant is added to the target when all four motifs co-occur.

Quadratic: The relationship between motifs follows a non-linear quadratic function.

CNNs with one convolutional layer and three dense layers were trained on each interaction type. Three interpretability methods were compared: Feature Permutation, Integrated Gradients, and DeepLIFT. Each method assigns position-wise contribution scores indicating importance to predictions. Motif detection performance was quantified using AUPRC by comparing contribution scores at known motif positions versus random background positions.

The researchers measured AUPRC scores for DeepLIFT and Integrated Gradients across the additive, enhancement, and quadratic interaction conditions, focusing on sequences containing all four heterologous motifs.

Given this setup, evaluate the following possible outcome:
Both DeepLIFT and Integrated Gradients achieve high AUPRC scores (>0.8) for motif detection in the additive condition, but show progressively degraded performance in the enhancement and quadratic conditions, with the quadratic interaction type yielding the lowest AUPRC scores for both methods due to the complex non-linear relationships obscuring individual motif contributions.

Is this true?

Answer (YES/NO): NO